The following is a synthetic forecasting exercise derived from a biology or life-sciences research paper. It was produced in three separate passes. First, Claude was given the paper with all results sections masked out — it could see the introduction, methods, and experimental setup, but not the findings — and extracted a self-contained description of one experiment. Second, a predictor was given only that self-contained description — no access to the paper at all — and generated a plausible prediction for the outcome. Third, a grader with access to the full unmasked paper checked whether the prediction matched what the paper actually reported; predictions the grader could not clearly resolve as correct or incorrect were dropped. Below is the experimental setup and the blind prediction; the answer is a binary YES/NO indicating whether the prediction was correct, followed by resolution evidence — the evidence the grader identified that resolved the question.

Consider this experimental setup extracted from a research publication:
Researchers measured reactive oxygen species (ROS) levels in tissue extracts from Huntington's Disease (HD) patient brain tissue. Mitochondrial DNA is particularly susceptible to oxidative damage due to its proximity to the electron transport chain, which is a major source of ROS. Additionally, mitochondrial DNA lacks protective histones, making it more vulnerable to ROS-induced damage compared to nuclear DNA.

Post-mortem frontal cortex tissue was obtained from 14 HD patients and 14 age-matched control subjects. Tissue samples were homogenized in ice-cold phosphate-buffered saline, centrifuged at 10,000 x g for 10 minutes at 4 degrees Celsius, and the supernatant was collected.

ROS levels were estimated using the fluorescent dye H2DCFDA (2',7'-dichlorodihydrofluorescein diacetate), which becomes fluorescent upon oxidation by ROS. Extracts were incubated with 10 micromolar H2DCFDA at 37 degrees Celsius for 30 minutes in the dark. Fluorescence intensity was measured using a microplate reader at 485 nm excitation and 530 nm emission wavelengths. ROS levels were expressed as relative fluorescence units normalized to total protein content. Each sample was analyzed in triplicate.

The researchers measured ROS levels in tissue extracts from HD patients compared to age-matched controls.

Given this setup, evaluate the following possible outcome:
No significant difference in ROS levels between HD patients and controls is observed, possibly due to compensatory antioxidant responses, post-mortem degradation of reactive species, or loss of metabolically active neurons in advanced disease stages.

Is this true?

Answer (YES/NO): NO